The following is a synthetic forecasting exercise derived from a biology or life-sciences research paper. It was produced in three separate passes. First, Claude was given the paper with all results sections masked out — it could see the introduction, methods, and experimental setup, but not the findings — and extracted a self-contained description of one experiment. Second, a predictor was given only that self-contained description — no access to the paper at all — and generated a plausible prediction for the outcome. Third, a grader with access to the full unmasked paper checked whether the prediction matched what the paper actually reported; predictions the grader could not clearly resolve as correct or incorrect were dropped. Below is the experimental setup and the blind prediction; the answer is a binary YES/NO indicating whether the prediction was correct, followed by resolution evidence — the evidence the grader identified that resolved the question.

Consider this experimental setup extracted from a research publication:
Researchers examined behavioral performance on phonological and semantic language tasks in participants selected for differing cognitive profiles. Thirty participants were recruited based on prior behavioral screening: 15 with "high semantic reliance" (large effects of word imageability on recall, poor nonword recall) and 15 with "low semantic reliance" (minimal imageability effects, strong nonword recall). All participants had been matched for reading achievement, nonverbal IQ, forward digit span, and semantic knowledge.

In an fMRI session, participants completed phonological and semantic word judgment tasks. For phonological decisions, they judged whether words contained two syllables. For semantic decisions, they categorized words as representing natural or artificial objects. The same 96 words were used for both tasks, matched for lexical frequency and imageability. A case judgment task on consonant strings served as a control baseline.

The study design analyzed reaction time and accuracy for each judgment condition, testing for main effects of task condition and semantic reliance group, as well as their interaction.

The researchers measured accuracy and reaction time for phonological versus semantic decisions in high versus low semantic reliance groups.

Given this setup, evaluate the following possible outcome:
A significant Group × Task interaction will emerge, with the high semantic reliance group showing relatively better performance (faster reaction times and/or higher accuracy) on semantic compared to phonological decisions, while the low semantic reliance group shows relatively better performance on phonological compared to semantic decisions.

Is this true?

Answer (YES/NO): NO